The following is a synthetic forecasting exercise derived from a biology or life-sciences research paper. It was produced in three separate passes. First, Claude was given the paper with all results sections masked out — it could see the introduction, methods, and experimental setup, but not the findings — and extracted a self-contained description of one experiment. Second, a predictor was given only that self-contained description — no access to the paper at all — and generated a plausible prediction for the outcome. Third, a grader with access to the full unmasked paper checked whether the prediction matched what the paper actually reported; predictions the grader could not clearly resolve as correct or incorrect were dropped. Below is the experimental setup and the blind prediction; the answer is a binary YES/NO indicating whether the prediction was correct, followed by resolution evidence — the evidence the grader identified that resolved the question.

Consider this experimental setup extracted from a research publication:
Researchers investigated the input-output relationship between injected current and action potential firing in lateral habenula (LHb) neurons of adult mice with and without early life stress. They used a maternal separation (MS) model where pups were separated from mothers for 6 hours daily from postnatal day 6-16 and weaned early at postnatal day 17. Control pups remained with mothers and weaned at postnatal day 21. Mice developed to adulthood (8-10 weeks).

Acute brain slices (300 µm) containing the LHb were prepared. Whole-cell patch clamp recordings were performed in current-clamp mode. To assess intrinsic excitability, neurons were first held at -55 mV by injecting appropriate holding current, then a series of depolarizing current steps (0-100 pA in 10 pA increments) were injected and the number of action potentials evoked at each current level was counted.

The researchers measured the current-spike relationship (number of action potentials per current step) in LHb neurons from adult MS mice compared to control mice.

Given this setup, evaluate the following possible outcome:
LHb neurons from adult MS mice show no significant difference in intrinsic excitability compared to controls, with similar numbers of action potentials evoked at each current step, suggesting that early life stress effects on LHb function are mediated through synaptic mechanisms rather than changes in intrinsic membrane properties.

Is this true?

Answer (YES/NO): NO